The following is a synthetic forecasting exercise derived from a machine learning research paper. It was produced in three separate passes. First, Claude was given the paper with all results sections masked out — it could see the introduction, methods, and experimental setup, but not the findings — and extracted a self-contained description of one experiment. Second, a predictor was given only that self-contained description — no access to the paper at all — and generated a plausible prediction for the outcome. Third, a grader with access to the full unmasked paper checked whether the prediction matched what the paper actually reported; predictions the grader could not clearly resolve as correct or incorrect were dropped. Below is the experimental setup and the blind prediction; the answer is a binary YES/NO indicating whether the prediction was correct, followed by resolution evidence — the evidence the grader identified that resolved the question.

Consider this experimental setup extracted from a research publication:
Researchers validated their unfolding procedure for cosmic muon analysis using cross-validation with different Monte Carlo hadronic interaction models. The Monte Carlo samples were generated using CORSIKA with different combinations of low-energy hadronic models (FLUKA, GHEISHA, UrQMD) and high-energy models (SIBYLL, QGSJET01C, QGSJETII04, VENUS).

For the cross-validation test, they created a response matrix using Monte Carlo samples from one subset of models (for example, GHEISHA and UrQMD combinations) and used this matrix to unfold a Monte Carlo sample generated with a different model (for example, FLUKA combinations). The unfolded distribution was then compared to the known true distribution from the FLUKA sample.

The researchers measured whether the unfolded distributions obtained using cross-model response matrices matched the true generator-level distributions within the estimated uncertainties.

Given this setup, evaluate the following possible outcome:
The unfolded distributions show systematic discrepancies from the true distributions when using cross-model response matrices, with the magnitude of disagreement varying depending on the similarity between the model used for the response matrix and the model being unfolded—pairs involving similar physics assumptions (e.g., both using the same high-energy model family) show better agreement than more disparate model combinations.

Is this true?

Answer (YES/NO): NO